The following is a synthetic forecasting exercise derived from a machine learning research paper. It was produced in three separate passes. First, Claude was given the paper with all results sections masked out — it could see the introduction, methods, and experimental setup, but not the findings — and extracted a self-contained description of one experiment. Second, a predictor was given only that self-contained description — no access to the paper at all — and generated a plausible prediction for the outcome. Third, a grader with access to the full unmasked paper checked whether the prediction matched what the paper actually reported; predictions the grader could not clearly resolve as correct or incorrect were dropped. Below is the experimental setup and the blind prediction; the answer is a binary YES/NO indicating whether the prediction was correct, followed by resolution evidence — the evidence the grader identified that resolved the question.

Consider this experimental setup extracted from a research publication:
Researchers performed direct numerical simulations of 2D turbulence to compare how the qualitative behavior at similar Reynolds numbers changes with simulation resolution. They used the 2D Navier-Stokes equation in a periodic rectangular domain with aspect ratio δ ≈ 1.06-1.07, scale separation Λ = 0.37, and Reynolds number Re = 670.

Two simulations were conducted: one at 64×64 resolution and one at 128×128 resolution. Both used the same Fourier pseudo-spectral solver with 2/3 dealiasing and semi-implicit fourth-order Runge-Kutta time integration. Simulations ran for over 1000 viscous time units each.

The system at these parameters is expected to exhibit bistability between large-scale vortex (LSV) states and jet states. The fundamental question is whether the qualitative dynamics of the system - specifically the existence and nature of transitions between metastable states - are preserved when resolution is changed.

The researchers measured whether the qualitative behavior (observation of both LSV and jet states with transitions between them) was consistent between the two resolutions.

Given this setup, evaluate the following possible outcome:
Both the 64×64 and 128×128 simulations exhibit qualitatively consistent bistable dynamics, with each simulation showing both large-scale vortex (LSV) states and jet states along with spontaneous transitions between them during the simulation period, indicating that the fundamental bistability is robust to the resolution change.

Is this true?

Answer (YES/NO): YES